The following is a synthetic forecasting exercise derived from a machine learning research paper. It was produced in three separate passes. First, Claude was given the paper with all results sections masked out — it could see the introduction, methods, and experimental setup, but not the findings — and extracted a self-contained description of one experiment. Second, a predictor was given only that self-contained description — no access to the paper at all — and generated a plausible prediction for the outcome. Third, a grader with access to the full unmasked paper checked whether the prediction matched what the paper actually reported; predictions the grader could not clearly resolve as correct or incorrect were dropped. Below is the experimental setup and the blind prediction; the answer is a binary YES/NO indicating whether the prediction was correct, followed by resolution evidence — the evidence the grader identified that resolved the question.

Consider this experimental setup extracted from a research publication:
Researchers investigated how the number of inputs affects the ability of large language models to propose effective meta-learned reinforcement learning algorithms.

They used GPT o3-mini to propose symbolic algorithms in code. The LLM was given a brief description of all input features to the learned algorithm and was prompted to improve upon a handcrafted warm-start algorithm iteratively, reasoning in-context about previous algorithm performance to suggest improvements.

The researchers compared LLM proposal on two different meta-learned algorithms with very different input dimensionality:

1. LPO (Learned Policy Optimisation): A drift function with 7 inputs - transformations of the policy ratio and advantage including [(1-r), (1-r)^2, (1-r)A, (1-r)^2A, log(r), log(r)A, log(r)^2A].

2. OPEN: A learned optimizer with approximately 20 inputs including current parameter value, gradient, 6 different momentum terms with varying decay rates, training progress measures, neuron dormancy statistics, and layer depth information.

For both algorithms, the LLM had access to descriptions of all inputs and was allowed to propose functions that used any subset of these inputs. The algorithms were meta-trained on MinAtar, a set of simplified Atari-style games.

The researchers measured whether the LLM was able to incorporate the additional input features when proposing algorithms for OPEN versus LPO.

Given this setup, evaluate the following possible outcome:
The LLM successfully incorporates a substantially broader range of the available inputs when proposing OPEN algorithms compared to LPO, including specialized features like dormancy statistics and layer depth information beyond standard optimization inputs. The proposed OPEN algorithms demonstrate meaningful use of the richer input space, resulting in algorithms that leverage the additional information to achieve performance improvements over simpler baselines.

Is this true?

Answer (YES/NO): NO